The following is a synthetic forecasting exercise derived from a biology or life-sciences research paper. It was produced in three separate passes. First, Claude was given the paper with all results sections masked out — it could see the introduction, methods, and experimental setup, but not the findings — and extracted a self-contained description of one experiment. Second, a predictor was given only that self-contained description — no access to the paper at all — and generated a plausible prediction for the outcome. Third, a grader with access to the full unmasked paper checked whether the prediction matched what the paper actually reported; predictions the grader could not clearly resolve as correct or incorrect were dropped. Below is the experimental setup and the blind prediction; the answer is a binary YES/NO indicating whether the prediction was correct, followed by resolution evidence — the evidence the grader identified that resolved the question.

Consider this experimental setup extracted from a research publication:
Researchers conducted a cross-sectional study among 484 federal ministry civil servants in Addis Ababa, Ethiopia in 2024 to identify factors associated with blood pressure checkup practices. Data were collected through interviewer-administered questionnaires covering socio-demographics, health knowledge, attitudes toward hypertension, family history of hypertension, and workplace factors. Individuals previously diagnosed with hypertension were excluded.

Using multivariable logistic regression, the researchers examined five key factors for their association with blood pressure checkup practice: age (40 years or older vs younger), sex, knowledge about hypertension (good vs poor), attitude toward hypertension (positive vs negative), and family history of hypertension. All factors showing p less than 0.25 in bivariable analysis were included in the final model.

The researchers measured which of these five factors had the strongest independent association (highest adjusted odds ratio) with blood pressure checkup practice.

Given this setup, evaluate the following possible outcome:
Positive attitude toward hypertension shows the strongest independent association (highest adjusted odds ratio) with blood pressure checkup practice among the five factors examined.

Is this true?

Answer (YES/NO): NO